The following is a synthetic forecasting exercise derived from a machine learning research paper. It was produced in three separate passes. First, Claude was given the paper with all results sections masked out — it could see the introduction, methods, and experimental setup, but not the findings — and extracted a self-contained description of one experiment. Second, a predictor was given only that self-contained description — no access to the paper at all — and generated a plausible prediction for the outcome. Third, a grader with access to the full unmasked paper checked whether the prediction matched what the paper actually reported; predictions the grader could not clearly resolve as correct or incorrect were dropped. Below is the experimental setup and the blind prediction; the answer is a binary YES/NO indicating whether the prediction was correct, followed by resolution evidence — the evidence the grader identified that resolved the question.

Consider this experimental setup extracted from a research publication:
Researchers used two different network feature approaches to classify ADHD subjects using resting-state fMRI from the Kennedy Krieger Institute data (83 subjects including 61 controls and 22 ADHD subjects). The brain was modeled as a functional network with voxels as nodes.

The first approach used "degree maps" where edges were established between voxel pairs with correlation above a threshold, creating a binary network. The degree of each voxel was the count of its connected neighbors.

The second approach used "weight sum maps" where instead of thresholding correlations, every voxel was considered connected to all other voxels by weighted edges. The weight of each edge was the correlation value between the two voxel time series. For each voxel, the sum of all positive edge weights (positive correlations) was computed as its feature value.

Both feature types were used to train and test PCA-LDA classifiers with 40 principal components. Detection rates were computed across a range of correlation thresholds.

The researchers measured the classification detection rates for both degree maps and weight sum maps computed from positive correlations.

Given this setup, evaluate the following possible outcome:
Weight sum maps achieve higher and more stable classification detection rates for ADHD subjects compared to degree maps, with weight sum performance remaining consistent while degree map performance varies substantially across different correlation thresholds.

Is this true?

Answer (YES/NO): NO